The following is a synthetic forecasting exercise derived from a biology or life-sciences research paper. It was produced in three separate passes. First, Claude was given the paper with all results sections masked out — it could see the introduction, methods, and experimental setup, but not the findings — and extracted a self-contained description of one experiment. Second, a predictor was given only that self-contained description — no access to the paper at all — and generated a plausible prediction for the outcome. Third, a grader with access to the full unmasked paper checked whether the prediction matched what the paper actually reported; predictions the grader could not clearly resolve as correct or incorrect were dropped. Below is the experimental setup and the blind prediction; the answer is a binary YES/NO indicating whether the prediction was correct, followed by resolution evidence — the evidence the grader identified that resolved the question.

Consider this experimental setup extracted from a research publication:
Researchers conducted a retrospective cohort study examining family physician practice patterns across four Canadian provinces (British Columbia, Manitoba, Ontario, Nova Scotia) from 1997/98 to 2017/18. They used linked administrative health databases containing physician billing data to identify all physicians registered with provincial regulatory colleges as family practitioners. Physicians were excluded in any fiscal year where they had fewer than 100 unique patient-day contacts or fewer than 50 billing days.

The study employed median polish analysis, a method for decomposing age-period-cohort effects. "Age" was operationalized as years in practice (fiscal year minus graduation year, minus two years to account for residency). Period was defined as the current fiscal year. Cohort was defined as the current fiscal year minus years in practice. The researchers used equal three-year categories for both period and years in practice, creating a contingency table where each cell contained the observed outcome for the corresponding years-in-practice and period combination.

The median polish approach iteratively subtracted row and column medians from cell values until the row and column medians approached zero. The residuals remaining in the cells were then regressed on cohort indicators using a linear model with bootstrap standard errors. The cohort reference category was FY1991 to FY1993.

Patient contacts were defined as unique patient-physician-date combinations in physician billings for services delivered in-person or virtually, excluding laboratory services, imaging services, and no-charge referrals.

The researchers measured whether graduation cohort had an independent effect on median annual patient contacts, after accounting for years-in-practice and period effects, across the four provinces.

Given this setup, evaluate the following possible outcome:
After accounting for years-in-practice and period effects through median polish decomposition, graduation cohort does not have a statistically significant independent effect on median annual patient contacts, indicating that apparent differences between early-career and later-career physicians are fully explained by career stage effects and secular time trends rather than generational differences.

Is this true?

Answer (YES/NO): YES